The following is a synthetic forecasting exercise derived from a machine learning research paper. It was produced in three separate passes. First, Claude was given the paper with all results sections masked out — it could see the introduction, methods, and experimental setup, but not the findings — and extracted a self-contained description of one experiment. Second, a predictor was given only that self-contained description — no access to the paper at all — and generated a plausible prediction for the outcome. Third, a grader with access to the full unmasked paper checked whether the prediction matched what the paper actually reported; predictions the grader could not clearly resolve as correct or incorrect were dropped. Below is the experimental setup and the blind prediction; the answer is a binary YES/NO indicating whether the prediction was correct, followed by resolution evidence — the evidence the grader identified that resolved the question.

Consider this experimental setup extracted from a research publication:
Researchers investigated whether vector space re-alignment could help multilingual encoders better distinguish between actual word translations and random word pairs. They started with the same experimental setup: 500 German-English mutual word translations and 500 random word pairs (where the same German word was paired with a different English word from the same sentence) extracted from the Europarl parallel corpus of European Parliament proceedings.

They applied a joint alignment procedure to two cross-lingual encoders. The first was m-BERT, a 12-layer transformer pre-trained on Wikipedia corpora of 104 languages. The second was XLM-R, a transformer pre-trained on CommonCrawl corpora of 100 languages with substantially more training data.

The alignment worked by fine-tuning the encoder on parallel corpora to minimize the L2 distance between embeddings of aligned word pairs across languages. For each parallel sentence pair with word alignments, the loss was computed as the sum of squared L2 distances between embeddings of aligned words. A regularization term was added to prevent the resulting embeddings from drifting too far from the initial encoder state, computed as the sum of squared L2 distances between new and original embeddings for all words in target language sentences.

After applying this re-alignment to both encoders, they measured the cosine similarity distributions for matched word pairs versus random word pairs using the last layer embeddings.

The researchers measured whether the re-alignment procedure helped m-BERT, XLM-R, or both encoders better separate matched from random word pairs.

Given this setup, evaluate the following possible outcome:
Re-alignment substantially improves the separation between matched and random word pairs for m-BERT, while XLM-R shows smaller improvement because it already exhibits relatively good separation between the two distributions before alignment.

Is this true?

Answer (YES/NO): NO